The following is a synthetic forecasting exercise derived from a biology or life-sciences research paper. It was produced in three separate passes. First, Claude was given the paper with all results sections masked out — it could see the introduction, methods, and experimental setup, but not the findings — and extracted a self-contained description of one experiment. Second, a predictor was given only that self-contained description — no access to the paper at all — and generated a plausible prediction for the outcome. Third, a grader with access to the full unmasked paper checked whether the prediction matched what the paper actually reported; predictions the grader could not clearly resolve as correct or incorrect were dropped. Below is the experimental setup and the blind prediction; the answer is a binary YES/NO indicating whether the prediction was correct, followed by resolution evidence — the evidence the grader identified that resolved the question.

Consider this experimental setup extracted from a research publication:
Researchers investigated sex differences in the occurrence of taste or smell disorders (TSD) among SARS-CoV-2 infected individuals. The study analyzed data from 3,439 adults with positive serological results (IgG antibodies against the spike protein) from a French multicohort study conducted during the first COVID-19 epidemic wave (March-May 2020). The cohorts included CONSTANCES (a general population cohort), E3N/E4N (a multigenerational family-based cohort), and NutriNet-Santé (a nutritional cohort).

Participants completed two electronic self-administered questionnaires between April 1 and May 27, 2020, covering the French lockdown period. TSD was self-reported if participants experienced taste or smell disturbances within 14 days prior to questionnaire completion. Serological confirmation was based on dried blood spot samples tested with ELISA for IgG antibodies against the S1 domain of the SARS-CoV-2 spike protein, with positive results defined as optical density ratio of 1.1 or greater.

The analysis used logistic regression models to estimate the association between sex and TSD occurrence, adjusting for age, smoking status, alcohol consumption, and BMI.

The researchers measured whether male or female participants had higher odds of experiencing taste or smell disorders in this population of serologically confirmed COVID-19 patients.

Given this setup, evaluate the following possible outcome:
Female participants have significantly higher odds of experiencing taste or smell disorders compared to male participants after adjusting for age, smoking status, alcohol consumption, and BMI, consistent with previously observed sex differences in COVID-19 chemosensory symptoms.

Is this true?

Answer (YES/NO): YES